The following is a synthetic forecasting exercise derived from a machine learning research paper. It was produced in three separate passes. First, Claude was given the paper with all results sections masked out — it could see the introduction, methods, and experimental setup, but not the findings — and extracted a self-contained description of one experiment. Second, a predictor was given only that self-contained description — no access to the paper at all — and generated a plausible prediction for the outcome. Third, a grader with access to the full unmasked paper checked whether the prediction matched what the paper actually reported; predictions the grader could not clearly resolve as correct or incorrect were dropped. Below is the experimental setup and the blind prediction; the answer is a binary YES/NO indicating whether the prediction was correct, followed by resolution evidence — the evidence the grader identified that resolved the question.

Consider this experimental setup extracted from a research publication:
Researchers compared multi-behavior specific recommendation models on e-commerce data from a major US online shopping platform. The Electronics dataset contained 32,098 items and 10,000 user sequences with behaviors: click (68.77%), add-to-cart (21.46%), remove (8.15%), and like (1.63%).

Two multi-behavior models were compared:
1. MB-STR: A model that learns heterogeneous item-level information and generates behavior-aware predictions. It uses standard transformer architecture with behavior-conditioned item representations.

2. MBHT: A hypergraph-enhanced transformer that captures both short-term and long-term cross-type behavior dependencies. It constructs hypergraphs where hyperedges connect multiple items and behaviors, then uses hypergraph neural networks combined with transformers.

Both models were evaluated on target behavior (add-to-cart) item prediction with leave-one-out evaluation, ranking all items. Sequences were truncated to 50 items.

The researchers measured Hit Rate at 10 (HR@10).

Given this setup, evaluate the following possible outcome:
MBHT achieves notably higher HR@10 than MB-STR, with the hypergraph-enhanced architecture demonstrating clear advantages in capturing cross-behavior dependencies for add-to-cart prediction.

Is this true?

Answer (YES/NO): NO